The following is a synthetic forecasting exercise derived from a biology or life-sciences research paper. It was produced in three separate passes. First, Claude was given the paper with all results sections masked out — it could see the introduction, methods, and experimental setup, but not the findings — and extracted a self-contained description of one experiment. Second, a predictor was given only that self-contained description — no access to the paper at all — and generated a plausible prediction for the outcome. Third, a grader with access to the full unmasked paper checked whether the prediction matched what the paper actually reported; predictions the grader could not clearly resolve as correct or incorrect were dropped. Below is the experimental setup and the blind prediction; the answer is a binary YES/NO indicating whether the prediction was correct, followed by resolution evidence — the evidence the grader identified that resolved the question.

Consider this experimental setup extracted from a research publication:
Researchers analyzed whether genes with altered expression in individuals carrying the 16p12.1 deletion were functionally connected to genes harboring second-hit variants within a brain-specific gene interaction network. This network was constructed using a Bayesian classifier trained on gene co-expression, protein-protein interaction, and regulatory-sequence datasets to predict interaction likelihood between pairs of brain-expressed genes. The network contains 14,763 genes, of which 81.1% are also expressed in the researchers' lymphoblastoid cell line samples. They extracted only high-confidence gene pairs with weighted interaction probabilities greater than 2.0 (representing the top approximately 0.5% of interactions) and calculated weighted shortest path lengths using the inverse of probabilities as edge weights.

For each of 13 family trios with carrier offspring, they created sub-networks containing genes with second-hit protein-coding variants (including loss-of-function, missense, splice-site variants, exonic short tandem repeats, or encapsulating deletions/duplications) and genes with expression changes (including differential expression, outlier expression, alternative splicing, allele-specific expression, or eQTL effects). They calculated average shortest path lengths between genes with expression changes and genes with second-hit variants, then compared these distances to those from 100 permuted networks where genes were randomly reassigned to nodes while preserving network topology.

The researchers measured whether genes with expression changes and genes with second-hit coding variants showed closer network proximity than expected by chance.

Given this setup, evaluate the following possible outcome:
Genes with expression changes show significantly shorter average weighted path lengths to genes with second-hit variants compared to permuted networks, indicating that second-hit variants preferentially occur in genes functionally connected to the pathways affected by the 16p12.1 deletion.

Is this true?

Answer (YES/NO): YES